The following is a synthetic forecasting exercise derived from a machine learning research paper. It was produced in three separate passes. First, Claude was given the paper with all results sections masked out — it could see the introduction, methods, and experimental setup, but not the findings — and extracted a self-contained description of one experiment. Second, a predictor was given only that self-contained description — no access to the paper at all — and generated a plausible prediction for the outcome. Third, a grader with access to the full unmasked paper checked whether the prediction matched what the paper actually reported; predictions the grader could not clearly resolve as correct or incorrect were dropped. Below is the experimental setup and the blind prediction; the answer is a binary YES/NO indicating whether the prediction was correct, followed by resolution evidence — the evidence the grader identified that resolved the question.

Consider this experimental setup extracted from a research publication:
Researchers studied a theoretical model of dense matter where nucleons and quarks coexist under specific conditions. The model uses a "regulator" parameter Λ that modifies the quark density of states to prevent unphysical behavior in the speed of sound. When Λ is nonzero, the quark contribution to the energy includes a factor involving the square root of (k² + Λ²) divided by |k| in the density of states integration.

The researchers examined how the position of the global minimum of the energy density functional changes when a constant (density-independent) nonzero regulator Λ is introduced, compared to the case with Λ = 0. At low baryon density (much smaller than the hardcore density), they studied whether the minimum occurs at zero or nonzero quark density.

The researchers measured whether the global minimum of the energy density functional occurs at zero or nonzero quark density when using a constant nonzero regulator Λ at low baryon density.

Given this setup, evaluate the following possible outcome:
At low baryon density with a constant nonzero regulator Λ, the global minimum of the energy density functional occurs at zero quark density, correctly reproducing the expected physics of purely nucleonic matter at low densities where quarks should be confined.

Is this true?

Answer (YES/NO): NO